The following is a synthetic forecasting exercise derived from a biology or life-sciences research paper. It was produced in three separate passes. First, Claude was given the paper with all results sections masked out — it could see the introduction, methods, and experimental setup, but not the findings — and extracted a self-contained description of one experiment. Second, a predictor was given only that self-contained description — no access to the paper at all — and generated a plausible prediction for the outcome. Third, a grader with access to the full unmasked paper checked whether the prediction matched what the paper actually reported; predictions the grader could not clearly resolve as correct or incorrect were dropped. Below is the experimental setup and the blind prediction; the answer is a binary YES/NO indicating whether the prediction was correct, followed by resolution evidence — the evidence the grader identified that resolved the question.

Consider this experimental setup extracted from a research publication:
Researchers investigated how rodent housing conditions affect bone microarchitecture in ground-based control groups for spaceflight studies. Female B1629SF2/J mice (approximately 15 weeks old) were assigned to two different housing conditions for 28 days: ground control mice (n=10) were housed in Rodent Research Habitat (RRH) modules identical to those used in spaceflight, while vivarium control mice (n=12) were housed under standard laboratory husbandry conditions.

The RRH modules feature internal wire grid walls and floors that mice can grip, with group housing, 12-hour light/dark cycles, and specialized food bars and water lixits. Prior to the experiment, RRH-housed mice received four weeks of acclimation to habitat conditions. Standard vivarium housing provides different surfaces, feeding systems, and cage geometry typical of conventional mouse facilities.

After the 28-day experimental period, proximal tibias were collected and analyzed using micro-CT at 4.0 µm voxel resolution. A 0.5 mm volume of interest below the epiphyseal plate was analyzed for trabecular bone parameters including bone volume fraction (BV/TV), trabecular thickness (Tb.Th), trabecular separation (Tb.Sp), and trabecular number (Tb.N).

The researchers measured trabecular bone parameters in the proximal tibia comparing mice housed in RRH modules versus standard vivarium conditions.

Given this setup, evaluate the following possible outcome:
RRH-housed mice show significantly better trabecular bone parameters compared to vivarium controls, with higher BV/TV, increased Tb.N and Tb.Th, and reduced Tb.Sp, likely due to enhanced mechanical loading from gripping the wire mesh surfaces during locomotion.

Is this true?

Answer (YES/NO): NO